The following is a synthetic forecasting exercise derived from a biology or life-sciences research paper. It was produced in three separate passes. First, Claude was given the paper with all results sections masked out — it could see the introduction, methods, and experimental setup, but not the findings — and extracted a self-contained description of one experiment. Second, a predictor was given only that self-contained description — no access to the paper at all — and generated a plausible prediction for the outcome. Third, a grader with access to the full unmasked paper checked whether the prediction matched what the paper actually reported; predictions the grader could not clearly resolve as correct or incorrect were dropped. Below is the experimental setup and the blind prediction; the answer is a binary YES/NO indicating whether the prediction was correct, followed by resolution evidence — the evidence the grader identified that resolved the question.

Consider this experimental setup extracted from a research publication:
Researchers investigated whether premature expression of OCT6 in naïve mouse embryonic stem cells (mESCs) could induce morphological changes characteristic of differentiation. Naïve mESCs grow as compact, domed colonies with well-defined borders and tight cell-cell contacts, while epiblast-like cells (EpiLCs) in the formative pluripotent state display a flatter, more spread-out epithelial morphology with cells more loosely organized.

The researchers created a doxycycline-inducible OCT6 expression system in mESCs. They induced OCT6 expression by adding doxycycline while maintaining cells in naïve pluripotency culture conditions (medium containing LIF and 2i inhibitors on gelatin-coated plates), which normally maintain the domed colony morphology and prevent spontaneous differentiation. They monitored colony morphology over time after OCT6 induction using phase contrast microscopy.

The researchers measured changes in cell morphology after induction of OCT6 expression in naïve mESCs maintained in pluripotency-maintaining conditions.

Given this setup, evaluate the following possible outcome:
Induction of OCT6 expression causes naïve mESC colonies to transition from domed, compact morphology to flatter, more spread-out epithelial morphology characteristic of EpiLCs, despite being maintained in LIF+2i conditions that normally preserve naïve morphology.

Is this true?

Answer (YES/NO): YES